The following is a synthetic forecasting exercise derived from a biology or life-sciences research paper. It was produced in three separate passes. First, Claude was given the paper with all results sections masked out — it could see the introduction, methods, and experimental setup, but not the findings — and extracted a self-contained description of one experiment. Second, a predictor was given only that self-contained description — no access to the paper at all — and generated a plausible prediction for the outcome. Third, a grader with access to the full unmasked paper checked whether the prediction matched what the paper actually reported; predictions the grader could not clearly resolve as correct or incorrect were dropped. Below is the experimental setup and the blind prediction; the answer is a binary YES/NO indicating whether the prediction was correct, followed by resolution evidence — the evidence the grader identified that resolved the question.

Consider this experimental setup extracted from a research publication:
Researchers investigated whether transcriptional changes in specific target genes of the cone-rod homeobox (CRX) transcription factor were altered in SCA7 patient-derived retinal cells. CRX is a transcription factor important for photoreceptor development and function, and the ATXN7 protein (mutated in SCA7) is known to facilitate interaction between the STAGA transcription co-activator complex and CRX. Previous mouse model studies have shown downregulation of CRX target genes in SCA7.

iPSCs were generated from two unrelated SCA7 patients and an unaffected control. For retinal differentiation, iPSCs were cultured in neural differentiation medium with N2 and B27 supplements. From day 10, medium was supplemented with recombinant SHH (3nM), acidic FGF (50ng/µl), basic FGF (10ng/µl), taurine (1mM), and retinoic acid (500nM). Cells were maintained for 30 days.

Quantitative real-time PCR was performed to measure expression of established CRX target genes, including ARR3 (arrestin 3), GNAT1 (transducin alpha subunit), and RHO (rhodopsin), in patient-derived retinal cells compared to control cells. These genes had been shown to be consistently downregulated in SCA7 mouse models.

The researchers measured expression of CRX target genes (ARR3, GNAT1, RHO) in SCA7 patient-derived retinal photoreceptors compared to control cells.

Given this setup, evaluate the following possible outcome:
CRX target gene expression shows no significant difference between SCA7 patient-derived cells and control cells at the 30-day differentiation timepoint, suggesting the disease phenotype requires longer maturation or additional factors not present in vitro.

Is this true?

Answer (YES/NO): YES